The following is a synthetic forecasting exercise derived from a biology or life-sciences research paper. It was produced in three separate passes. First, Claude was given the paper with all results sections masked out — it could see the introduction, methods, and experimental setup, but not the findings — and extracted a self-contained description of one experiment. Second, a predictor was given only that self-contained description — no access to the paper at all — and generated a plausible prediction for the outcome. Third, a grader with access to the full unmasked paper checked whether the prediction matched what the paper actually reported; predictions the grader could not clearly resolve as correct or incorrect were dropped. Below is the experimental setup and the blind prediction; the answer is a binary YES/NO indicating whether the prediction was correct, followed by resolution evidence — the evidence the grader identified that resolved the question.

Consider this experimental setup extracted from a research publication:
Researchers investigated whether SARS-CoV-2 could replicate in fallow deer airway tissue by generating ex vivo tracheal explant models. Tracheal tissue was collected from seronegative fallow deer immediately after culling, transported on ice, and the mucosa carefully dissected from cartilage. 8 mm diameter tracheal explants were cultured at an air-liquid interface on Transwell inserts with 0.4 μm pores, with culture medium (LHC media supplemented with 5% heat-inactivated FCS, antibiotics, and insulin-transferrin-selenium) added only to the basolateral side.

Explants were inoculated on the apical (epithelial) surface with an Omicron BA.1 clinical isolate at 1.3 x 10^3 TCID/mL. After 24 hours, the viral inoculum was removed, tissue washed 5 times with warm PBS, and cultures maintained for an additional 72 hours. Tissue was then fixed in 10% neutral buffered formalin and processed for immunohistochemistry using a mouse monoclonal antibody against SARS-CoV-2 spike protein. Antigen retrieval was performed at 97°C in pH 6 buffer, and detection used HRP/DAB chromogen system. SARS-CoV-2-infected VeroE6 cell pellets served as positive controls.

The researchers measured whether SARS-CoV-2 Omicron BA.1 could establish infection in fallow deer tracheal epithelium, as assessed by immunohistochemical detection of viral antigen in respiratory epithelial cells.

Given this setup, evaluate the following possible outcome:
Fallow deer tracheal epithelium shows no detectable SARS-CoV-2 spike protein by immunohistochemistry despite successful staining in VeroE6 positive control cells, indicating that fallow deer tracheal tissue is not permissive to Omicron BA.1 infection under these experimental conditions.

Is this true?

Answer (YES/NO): YES